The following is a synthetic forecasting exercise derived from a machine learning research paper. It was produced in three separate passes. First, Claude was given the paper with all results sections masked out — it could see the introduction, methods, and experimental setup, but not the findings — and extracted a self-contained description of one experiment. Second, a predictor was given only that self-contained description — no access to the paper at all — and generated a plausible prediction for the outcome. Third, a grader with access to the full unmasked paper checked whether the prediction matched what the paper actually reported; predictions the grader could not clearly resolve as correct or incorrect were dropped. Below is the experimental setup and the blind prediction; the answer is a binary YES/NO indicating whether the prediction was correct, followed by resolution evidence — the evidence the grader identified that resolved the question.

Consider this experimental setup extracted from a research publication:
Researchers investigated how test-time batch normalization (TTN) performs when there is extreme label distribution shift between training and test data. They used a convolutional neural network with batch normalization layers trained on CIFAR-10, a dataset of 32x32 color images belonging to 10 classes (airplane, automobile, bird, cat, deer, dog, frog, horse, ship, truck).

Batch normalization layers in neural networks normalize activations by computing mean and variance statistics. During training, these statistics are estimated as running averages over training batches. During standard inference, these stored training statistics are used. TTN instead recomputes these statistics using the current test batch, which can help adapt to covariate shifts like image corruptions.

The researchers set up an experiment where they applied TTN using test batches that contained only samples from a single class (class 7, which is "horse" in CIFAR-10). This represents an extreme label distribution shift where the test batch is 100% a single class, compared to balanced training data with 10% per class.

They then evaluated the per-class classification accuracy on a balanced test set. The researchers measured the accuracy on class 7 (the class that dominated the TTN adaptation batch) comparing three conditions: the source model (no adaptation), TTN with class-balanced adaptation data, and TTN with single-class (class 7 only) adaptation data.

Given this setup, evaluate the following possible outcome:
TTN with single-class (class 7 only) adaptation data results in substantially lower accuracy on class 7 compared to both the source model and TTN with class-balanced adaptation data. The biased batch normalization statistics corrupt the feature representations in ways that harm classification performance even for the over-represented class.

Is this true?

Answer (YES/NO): YES